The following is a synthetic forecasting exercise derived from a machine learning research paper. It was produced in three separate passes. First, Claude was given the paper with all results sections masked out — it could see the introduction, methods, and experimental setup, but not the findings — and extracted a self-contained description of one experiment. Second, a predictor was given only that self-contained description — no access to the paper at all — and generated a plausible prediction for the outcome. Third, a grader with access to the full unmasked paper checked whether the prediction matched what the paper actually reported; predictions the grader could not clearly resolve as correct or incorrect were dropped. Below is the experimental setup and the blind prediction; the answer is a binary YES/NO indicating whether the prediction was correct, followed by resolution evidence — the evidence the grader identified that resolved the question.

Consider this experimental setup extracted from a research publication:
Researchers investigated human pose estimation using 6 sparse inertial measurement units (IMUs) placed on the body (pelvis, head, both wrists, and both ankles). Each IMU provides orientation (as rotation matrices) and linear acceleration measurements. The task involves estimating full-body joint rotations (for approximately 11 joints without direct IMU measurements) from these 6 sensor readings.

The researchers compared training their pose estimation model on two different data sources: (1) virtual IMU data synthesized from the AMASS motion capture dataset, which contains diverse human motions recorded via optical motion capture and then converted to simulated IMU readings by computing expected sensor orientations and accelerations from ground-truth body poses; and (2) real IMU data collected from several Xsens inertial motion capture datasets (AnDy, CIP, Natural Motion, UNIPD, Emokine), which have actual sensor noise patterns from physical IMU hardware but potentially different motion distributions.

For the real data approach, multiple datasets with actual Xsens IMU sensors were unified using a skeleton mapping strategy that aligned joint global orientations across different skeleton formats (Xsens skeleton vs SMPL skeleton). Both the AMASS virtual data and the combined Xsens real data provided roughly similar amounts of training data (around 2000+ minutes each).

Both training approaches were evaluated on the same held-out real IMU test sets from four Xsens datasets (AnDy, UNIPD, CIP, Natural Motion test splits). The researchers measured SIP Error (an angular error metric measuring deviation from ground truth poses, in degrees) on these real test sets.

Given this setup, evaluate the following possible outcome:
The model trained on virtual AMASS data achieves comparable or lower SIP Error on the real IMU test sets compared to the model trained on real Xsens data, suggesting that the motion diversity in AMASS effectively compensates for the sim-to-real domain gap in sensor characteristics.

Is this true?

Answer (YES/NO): NO